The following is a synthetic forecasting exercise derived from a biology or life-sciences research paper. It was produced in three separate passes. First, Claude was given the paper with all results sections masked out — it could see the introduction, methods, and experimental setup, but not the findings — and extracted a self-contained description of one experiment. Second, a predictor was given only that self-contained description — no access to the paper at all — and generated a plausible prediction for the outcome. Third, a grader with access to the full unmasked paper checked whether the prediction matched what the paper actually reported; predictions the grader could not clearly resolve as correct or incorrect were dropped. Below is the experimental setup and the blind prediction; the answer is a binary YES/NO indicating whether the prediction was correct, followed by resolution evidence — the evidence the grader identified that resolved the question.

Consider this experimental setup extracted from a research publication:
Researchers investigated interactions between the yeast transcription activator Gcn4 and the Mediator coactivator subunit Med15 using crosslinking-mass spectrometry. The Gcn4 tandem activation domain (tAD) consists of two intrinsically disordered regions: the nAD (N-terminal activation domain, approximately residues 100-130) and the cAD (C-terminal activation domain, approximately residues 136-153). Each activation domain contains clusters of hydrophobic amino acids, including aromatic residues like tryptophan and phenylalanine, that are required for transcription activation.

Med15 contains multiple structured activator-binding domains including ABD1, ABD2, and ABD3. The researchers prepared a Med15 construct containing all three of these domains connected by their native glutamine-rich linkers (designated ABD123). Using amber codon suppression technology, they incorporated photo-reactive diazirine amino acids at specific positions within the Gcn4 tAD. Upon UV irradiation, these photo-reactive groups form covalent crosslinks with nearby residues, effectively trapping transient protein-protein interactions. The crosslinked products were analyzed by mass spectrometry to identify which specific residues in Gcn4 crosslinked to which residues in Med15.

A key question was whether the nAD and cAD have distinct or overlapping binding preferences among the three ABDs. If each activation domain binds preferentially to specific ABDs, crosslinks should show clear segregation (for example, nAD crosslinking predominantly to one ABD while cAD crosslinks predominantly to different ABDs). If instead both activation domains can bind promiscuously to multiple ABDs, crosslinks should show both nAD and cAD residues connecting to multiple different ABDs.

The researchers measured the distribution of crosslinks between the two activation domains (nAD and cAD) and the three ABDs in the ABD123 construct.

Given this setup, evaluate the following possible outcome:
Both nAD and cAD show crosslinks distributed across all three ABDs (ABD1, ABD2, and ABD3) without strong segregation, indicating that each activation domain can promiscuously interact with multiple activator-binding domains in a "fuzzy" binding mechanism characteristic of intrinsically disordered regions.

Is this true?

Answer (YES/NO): NO